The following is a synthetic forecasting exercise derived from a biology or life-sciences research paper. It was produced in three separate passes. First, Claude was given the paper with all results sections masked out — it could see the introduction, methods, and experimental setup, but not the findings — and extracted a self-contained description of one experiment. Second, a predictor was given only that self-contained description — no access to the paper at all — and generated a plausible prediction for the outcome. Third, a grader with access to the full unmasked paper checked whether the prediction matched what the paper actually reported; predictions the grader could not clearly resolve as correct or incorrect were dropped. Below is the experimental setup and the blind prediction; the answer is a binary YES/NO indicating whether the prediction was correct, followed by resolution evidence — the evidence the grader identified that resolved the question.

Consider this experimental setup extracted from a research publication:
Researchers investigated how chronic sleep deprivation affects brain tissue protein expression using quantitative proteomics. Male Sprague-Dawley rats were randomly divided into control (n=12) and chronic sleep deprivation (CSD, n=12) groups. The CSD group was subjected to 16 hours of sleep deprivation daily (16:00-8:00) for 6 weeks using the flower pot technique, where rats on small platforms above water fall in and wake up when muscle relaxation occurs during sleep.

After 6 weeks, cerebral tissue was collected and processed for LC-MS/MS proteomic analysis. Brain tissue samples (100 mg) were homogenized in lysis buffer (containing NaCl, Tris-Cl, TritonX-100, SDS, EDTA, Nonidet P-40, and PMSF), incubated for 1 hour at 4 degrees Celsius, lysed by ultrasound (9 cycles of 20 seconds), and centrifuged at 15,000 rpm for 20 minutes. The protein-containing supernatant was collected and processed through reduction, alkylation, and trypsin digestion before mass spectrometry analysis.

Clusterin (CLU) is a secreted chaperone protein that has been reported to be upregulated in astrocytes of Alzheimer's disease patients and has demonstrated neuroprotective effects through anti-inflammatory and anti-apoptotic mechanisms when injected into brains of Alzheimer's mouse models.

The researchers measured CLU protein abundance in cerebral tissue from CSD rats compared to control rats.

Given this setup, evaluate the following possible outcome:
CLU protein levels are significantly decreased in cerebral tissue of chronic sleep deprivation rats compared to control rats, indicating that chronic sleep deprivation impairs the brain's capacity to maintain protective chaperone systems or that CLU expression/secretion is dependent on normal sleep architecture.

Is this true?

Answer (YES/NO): YES